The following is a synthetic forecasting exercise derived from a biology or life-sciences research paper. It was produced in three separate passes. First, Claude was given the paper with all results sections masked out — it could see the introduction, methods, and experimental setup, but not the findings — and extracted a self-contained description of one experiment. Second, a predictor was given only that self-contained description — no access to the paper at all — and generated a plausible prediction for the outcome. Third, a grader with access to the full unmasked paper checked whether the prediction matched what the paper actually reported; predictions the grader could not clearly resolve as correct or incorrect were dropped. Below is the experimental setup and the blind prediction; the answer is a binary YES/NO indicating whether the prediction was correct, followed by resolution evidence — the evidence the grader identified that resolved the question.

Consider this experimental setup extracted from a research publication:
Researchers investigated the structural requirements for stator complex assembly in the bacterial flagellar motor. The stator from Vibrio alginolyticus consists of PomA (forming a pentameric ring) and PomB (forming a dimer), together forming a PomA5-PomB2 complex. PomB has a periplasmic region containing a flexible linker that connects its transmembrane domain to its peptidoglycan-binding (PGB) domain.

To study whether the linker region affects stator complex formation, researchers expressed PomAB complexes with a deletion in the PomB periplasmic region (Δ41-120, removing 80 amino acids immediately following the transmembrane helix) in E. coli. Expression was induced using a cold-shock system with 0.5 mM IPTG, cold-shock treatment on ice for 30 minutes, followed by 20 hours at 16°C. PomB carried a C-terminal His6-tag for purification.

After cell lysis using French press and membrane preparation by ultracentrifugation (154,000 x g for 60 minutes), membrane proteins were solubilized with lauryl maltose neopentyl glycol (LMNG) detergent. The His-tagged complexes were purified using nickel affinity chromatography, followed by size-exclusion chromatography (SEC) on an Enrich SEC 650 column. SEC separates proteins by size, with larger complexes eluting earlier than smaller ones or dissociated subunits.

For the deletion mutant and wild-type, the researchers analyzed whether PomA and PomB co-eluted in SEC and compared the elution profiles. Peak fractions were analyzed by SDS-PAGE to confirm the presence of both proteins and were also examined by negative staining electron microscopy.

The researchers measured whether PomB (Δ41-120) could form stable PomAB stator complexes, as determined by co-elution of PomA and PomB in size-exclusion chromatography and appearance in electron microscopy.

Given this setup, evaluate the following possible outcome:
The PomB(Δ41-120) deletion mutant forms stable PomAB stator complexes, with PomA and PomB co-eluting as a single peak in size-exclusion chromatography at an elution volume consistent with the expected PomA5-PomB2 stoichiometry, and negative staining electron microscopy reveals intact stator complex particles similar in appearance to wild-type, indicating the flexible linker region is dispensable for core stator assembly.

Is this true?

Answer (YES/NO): NO